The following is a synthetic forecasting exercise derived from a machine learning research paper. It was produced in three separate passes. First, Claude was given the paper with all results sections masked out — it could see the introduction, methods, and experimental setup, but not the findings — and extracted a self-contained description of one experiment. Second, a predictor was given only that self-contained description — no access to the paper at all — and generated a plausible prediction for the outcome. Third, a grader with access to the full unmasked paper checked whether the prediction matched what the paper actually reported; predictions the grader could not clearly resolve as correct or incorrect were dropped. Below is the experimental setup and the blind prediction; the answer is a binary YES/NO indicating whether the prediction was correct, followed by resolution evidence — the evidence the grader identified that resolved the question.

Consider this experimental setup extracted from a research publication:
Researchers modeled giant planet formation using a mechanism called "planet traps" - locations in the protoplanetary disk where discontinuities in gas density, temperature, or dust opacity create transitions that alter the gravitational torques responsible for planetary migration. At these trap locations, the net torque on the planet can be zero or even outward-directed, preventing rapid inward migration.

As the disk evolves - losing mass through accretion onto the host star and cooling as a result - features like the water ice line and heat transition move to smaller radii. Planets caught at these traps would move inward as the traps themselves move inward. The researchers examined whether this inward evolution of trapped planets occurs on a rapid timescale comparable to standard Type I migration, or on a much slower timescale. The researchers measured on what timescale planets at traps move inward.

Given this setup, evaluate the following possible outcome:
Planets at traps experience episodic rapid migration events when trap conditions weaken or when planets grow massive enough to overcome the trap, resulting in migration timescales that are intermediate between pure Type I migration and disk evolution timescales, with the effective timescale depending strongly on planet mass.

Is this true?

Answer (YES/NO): NO